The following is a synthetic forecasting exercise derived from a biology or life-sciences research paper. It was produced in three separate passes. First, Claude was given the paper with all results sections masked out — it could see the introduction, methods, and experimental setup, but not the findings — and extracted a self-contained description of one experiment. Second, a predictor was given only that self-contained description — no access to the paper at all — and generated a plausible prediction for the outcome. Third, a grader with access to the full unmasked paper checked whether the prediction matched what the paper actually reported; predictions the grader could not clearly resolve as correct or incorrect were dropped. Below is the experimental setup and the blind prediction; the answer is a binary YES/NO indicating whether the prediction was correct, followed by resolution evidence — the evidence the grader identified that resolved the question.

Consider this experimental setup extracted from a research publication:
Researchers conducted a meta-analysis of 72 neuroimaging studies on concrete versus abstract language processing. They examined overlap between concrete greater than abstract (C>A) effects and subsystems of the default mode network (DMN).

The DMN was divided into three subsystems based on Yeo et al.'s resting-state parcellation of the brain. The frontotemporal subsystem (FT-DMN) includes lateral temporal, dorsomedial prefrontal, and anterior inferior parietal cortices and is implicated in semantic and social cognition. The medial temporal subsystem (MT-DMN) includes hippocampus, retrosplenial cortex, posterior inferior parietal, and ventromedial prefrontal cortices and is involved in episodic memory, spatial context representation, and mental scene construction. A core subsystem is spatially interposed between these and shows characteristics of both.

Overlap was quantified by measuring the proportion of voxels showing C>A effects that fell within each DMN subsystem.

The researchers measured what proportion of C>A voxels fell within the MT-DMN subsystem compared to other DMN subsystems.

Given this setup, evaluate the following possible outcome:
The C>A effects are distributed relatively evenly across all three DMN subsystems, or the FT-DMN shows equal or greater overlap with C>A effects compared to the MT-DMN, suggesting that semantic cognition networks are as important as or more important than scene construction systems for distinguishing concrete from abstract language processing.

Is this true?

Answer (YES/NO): NO